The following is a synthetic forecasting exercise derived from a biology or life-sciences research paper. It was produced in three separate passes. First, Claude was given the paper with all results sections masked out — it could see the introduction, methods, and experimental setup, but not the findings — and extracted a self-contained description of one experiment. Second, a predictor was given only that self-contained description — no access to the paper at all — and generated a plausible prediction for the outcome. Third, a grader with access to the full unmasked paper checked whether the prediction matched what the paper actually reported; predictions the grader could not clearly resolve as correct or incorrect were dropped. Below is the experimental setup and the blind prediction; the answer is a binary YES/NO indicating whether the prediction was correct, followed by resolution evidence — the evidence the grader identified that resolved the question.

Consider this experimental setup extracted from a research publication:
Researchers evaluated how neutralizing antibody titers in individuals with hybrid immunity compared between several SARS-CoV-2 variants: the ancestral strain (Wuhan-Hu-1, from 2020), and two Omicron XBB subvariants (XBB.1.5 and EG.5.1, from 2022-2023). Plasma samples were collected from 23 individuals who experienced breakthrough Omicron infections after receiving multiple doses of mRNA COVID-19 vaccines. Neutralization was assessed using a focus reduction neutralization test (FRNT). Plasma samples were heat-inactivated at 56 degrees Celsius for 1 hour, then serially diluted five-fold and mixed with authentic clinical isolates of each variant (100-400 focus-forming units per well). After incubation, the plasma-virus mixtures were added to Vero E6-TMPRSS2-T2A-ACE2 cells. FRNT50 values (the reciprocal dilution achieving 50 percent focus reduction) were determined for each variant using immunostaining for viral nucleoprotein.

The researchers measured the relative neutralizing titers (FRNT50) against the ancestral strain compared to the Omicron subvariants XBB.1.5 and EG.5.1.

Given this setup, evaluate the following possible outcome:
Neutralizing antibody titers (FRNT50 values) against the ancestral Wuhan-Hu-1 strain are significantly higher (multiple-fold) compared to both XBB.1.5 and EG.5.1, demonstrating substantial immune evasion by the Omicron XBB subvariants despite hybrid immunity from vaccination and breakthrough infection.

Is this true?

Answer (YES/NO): YES